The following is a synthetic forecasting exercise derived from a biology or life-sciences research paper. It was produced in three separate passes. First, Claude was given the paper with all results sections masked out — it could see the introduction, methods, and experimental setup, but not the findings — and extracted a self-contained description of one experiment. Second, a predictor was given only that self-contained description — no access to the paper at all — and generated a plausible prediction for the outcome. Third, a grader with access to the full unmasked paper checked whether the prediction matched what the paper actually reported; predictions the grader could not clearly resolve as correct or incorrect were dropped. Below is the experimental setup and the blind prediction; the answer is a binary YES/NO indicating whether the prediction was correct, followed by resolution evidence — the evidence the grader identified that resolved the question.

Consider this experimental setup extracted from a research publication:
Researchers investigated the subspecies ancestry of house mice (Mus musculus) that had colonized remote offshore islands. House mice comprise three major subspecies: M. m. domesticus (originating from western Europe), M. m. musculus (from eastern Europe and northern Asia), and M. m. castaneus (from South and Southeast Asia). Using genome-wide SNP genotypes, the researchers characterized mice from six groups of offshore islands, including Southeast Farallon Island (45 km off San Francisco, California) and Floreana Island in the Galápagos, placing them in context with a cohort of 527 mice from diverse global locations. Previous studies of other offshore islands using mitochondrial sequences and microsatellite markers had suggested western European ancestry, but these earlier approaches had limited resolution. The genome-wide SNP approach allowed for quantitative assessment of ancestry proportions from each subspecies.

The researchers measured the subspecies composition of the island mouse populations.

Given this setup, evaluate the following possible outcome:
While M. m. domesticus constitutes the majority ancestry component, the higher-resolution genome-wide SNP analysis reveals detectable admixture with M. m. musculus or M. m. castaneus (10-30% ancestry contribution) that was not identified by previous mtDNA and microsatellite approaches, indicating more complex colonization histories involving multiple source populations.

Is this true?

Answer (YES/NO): NO